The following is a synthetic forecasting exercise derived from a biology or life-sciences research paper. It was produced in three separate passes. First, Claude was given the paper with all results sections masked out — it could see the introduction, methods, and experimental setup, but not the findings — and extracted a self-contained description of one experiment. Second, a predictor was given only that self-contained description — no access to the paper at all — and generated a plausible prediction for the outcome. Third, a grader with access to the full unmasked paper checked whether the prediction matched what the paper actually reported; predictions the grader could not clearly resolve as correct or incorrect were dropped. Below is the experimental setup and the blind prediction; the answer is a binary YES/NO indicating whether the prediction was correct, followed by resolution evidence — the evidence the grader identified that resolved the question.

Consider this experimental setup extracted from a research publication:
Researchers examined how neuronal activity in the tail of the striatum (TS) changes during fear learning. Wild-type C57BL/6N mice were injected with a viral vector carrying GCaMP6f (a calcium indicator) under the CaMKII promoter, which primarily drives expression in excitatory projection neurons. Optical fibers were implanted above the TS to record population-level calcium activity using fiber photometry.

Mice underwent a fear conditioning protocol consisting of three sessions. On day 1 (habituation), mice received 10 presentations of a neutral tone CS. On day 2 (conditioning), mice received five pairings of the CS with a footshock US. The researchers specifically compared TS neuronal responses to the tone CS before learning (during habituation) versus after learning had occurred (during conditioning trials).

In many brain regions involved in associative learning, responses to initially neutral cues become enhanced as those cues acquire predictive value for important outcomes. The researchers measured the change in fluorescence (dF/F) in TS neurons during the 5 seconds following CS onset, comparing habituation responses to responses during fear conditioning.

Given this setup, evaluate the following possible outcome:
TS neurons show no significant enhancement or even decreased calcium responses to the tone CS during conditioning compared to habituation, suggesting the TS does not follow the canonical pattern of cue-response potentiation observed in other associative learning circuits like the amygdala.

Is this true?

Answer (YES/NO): NO